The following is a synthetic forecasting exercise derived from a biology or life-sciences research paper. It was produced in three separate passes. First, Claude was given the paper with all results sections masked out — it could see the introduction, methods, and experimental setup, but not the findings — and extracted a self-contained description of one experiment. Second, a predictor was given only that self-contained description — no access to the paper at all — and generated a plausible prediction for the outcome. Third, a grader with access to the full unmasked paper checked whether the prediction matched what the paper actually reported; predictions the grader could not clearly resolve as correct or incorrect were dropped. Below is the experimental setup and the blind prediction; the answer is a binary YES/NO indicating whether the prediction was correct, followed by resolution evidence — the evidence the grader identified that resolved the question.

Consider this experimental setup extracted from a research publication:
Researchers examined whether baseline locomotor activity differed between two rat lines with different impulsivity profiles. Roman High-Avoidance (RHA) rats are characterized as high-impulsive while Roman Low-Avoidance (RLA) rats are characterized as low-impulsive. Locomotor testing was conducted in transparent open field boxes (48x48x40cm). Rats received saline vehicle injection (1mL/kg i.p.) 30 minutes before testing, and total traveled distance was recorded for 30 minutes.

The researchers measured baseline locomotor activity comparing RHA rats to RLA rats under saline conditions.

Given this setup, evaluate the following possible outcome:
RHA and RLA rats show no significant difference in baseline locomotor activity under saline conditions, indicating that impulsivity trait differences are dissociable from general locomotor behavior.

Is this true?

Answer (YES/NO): YES